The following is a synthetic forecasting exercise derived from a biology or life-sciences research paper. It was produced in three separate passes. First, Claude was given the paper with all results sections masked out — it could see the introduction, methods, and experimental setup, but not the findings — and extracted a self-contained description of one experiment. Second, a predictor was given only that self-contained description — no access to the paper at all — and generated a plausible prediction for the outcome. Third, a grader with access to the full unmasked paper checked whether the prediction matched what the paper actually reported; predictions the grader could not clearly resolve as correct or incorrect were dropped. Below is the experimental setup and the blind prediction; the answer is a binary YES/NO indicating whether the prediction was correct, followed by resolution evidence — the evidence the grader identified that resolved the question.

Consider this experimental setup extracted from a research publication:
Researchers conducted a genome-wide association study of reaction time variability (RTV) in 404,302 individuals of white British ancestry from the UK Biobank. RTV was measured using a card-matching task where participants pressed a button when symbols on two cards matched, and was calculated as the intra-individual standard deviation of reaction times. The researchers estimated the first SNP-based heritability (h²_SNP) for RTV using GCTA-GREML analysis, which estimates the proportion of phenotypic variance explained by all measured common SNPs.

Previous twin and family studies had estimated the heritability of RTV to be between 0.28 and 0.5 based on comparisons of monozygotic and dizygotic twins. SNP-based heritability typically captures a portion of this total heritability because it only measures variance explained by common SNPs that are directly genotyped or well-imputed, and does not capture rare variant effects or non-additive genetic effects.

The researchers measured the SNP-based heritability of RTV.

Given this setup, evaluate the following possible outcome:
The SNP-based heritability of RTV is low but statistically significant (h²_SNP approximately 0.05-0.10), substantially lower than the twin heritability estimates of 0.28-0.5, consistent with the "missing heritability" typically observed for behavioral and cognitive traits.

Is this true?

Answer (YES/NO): NO